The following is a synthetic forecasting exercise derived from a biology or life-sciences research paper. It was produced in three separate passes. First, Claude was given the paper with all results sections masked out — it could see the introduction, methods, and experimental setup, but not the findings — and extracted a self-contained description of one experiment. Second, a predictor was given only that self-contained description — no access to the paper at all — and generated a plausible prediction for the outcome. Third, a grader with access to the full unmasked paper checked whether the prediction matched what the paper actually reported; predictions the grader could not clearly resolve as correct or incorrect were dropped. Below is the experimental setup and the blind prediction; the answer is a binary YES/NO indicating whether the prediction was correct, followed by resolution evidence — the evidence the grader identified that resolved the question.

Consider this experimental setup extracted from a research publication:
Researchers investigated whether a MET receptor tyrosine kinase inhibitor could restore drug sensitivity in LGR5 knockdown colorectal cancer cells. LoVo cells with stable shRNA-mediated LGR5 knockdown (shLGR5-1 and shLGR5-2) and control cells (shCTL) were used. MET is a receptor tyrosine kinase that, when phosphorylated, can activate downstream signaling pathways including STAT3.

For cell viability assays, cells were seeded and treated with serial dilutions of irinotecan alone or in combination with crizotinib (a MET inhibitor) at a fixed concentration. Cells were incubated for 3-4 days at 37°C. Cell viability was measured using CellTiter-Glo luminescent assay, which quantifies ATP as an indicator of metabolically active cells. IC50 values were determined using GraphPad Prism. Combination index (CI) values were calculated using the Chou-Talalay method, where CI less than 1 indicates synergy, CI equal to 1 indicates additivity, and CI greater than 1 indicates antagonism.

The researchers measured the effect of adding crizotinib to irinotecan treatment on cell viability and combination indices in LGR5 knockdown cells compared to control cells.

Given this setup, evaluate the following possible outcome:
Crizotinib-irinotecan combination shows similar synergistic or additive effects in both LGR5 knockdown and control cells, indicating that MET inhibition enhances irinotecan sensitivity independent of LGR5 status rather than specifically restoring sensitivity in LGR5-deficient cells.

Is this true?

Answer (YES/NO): NO